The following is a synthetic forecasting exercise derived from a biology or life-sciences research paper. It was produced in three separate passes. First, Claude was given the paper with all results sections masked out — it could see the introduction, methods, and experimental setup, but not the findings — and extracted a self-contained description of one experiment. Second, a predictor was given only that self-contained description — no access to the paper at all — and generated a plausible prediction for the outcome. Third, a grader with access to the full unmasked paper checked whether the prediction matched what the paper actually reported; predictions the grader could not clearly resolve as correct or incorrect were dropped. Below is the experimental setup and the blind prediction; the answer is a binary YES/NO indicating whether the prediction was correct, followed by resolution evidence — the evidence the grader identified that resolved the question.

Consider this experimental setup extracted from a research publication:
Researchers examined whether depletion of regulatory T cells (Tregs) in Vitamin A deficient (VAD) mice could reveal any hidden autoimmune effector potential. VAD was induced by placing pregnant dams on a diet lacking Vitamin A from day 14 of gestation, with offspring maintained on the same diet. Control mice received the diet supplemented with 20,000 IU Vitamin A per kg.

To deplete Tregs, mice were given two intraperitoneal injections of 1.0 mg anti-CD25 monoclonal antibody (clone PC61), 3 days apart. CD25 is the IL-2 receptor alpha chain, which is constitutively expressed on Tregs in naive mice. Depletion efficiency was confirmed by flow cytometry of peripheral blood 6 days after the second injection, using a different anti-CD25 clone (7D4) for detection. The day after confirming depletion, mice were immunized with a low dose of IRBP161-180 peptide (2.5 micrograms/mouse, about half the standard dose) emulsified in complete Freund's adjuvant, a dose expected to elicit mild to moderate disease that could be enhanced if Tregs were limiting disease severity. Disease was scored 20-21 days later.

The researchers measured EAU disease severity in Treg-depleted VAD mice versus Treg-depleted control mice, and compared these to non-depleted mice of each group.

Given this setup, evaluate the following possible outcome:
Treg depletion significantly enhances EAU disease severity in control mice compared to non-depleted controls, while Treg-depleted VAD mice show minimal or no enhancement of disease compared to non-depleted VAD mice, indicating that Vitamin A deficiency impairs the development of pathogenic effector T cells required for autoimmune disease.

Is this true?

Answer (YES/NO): YES